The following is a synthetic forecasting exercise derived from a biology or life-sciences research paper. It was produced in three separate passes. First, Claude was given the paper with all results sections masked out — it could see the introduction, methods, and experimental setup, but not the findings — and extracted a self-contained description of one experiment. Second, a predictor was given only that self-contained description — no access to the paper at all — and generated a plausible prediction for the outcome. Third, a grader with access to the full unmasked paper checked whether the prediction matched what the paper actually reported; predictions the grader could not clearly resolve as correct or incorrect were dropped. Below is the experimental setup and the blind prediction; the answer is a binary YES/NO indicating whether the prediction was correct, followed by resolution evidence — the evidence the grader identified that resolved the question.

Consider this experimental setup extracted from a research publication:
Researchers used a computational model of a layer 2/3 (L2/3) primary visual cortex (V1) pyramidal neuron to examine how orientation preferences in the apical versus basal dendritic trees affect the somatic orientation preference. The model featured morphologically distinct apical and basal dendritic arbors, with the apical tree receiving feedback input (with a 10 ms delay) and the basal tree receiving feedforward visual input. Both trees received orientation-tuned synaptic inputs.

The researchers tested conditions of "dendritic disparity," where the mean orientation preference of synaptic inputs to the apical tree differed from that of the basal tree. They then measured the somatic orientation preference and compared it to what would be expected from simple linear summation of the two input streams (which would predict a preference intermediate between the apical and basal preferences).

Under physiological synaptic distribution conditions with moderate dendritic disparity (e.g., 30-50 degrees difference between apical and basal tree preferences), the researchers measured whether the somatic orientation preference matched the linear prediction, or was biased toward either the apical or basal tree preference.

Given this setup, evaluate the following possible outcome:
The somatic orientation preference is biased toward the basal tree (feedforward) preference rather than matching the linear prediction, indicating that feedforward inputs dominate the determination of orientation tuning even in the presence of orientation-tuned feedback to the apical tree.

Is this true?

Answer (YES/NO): YES